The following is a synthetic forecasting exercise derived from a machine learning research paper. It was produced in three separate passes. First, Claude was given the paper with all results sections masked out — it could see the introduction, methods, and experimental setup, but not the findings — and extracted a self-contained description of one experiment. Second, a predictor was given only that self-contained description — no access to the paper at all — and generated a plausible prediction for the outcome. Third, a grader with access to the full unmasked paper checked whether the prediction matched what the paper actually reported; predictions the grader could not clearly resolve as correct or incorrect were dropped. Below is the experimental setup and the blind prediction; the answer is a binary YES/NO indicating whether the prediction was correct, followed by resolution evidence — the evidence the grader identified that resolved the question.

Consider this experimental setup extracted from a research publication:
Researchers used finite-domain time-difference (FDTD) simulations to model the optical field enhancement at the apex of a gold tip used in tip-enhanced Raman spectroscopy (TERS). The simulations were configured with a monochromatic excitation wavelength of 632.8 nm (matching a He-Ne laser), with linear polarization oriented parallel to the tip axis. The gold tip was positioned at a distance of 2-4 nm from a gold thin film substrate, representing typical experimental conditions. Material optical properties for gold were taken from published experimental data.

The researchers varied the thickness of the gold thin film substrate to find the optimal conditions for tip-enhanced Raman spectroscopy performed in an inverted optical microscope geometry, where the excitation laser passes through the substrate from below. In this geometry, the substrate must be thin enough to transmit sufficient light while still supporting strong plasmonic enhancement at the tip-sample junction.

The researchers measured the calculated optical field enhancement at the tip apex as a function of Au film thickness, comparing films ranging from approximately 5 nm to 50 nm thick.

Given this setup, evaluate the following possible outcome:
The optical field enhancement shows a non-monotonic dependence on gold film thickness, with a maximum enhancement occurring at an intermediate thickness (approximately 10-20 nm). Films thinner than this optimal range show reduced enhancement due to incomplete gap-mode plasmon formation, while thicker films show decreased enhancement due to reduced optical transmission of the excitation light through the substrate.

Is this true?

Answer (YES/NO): YES